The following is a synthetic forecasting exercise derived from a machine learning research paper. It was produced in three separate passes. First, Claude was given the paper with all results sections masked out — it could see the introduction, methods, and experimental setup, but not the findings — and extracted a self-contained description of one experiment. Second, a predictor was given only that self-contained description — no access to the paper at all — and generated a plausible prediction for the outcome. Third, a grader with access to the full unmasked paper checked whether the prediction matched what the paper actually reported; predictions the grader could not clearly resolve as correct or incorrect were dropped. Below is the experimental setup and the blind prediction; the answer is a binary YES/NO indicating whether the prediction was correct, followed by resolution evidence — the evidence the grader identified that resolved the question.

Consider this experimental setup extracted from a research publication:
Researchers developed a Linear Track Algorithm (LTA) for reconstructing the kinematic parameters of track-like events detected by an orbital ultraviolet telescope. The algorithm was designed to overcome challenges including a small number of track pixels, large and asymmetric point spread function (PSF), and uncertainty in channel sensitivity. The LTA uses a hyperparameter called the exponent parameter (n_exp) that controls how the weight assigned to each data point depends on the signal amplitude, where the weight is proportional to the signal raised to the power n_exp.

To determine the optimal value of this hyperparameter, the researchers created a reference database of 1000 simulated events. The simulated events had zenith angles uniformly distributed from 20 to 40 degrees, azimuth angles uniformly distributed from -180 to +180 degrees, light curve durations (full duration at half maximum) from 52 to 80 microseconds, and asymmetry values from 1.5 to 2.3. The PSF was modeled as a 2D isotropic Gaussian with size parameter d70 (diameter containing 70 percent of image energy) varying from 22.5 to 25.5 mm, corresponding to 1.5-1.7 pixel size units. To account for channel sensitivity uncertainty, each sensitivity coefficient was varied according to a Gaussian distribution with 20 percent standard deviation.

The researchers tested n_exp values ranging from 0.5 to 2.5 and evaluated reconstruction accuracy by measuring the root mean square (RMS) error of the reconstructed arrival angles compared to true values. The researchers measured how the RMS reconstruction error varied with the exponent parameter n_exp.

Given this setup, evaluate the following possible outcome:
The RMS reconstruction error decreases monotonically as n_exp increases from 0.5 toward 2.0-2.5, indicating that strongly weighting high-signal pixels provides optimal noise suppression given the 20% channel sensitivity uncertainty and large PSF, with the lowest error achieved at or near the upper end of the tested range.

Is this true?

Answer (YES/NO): NO